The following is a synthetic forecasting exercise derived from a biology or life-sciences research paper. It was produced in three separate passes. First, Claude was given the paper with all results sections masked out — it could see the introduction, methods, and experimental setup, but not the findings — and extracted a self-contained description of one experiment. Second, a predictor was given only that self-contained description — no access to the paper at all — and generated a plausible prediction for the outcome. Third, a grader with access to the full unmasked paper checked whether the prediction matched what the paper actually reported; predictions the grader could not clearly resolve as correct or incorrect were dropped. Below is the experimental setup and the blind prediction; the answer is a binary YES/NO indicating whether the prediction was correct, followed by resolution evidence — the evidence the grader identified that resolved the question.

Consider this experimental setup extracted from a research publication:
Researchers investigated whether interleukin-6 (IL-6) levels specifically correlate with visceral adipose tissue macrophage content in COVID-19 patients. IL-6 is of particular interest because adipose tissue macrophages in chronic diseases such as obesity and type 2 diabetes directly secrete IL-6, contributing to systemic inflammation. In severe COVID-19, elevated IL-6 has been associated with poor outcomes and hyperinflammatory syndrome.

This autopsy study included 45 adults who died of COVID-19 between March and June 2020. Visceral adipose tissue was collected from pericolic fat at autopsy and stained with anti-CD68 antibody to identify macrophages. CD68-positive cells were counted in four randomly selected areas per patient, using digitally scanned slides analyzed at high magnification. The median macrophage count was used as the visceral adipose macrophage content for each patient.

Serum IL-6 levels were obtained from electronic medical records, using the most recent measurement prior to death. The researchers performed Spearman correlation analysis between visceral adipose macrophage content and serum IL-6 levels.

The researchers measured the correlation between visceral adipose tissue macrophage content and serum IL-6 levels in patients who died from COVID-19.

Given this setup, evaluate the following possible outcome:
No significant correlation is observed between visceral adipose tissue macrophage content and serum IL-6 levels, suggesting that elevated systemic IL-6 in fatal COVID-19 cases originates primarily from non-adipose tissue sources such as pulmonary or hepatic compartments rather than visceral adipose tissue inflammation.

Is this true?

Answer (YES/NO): YES